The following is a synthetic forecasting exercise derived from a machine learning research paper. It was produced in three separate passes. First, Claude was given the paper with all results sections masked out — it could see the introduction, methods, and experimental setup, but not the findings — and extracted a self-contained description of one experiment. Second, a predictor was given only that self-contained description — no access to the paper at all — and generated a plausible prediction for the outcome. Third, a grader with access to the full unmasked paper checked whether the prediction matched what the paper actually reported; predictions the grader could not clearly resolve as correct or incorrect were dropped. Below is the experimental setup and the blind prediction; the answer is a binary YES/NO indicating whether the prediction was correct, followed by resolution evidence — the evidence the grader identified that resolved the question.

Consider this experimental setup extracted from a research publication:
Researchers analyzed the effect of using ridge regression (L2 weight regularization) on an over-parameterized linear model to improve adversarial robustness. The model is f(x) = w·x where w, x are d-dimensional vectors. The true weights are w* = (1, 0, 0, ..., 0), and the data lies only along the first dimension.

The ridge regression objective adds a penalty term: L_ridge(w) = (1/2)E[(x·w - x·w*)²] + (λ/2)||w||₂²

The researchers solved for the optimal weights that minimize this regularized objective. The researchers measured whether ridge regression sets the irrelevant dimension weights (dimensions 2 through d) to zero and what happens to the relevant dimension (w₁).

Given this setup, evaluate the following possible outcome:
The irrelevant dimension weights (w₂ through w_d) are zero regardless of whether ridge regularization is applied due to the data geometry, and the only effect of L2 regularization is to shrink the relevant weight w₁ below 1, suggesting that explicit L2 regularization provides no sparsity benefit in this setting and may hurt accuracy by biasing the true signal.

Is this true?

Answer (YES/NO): NO